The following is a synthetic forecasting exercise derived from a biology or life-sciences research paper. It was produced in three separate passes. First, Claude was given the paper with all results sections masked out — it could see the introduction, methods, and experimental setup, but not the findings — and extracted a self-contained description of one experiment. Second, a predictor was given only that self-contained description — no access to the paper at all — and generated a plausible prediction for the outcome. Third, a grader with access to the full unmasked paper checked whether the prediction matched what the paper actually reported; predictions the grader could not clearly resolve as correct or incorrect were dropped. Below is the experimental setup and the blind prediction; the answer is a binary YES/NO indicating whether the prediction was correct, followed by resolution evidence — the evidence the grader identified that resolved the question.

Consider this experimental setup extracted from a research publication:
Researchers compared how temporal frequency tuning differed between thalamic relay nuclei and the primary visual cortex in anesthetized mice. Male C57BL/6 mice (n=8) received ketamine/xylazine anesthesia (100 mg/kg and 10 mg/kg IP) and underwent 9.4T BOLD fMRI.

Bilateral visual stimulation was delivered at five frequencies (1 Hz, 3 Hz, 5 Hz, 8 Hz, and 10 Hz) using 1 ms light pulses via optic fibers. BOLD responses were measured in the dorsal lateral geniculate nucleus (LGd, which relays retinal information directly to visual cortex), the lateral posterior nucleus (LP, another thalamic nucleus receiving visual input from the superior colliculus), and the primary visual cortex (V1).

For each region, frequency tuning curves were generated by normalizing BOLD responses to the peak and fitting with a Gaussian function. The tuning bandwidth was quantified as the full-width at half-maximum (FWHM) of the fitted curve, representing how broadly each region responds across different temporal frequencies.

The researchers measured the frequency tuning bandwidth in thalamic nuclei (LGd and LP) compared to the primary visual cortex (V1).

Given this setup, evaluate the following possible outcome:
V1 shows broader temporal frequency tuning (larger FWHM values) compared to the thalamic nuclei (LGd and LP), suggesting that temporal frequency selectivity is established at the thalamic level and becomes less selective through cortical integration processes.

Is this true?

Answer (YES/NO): NO